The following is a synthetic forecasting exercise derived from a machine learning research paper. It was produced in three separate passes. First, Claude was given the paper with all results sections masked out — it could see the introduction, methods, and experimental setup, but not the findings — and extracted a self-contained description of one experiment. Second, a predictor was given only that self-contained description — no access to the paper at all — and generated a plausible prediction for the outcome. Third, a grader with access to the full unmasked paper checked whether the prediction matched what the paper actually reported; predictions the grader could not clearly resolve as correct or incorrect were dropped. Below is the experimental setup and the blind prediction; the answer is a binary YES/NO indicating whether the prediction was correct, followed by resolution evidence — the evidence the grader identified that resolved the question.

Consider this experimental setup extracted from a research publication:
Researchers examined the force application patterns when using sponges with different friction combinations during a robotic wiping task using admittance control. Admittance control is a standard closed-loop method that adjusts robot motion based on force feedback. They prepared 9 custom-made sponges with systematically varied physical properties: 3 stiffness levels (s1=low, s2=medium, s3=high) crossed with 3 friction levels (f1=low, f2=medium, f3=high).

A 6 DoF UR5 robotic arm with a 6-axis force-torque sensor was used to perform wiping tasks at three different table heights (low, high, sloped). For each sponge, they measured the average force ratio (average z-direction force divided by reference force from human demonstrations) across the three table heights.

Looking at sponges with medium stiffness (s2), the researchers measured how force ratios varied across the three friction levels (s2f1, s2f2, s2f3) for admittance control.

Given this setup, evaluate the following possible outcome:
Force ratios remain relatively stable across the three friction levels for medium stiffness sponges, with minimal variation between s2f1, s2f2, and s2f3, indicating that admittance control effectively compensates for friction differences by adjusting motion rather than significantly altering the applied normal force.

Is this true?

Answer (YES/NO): NO